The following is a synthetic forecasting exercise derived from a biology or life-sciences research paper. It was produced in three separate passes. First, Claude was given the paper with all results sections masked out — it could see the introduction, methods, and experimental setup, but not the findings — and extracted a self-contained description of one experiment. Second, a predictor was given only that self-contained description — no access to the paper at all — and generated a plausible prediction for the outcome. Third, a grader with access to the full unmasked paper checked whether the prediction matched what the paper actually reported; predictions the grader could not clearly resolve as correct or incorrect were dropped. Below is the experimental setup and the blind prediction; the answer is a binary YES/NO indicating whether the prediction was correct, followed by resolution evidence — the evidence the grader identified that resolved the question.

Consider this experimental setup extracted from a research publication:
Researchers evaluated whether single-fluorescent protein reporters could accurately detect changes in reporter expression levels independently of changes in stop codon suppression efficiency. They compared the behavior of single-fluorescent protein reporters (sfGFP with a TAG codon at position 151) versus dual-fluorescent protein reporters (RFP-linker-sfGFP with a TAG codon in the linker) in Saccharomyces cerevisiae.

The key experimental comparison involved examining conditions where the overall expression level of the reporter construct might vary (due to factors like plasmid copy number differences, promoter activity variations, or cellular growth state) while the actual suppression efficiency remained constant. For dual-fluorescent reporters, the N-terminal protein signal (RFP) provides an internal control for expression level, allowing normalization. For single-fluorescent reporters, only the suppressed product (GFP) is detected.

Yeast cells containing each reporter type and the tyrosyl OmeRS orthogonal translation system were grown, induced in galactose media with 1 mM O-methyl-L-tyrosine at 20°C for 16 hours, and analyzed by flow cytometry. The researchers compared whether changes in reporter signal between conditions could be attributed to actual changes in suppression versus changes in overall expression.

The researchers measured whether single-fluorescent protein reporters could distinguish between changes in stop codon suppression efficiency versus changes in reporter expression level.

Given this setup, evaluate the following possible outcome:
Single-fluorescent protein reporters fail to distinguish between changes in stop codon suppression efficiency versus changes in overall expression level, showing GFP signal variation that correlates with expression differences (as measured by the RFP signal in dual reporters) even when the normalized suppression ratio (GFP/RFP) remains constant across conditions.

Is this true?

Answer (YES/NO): YES